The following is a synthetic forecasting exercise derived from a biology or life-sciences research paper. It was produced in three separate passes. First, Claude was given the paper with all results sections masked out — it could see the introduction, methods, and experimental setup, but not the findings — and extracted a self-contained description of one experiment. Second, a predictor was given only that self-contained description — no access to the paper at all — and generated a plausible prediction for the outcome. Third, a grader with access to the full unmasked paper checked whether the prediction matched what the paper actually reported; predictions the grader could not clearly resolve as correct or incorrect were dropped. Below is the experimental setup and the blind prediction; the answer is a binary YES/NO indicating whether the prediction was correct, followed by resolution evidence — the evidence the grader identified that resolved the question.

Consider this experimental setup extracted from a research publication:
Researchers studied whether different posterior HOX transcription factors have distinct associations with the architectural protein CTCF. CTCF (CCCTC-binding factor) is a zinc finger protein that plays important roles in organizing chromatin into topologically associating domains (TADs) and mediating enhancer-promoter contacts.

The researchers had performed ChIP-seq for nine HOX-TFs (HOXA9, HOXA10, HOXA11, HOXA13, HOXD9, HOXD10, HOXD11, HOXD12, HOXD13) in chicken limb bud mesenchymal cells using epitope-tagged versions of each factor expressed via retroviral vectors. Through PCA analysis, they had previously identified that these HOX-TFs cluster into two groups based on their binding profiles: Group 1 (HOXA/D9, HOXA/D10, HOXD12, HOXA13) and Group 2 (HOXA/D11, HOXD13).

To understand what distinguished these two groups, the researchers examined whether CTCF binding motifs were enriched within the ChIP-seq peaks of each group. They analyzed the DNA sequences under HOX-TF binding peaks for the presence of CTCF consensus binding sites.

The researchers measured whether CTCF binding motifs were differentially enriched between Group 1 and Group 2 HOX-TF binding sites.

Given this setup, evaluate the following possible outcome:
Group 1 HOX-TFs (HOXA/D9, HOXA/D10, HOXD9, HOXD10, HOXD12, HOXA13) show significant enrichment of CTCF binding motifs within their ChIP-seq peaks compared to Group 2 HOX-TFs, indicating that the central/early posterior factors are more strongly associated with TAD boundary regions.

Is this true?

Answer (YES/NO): YES